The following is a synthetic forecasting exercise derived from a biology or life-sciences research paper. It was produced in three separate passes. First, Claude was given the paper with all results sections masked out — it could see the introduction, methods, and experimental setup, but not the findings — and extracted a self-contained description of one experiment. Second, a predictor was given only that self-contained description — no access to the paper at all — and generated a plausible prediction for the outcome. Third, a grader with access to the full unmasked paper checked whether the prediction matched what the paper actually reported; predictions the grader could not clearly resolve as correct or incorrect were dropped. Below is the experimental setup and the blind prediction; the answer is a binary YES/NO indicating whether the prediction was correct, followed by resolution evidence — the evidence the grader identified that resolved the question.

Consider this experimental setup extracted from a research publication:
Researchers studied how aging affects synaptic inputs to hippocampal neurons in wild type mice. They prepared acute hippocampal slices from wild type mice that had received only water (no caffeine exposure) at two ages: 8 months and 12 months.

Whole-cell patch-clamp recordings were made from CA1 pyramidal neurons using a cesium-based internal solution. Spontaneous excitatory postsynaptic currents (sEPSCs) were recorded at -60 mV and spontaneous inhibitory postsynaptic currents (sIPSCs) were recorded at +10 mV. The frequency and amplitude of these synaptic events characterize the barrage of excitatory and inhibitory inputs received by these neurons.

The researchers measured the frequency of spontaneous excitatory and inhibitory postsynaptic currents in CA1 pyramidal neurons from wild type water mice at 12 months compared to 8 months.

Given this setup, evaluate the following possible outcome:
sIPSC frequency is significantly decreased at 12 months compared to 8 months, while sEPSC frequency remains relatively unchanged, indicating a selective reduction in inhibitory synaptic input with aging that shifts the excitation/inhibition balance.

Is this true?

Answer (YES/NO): NO